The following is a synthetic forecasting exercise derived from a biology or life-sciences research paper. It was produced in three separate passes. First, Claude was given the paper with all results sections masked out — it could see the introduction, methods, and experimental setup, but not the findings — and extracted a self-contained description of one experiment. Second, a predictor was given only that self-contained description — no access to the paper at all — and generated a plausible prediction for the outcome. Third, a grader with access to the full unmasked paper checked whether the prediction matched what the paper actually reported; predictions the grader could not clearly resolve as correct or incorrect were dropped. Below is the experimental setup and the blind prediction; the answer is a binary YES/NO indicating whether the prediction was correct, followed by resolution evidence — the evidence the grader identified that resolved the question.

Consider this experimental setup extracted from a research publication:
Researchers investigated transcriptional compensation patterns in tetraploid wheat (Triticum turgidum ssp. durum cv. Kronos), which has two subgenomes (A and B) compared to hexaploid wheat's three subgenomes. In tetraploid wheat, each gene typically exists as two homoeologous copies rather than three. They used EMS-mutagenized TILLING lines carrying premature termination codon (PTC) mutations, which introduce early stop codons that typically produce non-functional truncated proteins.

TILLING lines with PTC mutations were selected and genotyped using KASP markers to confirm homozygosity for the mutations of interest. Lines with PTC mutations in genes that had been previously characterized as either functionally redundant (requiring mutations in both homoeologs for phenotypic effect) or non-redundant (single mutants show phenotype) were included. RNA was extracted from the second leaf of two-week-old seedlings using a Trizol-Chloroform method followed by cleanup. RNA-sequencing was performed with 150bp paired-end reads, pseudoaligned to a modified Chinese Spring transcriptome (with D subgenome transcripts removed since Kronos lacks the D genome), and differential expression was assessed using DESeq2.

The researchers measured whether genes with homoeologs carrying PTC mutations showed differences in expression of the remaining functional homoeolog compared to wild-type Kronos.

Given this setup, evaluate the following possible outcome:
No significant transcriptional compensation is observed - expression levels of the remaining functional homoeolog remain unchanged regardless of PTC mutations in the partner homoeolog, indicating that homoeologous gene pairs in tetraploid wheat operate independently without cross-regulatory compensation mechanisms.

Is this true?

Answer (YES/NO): YES